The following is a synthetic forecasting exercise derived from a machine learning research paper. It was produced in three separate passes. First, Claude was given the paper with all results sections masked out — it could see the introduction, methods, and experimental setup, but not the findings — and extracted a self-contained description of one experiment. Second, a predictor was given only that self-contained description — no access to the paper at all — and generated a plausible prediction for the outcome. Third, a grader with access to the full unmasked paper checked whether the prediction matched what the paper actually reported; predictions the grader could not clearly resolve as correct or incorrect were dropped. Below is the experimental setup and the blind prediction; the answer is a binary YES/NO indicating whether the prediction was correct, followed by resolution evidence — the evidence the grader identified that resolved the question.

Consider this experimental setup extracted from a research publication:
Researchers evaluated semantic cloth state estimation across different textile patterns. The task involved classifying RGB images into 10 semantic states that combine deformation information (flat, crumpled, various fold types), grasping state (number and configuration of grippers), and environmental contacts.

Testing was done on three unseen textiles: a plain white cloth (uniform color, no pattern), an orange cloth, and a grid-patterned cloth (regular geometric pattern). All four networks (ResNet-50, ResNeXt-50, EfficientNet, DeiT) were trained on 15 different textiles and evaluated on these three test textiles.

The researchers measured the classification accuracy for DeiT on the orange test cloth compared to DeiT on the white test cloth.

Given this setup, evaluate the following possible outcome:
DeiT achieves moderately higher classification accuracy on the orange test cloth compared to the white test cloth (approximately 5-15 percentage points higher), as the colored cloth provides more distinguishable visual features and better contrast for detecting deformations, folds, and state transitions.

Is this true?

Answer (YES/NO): NO